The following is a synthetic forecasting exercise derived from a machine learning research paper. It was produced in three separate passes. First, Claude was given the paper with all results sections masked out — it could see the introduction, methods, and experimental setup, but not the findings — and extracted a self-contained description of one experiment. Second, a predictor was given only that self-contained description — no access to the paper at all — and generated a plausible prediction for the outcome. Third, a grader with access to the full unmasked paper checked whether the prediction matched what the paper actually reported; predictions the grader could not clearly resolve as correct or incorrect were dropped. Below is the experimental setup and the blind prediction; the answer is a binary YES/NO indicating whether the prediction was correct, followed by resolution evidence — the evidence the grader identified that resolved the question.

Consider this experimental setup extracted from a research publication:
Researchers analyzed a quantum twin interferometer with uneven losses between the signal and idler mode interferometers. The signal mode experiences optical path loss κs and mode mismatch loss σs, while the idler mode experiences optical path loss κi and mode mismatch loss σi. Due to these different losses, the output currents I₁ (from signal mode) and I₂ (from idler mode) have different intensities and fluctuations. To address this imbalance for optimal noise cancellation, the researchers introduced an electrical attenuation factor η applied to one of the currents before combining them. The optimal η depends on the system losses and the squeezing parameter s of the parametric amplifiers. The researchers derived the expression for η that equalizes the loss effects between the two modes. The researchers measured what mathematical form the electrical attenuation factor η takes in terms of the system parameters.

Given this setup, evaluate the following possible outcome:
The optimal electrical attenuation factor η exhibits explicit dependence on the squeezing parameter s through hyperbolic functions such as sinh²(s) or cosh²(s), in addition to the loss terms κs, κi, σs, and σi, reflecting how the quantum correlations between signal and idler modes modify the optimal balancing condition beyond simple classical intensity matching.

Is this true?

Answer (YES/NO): YES